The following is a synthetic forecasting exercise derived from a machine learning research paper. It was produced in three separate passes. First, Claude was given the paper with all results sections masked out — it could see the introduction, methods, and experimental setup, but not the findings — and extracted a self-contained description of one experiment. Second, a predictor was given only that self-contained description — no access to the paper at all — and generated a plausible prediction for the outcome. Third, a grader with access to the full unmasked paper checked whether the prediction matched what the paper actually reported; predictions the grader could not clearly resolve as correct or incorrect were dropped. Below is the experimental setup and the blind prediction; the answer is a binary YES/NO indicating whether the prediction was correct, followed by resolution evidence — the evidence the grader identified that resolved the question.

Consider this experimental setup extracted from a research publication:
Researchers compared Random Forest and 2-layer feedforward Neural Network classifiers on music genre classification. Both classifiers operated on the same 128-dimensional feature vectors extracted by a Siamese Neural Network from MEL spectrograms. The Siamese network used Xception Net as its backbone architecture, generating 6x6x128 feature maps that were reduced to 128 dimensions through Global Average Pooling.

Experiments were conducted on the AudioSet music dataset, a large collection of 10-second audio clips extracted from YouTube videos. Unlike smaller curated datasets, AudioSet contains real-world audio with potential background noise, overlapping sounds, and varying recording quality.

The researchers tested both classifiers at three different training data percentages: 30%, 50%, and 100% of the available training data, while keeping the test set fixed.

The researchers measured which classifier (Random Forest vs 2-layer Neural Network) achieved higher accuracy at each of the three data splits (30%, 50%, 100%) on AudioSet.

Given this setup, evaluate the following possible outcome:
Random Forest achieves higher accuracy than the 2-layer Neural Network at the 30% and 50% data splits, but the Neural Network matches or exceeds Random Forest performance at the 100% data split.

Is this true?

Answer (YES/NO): NO